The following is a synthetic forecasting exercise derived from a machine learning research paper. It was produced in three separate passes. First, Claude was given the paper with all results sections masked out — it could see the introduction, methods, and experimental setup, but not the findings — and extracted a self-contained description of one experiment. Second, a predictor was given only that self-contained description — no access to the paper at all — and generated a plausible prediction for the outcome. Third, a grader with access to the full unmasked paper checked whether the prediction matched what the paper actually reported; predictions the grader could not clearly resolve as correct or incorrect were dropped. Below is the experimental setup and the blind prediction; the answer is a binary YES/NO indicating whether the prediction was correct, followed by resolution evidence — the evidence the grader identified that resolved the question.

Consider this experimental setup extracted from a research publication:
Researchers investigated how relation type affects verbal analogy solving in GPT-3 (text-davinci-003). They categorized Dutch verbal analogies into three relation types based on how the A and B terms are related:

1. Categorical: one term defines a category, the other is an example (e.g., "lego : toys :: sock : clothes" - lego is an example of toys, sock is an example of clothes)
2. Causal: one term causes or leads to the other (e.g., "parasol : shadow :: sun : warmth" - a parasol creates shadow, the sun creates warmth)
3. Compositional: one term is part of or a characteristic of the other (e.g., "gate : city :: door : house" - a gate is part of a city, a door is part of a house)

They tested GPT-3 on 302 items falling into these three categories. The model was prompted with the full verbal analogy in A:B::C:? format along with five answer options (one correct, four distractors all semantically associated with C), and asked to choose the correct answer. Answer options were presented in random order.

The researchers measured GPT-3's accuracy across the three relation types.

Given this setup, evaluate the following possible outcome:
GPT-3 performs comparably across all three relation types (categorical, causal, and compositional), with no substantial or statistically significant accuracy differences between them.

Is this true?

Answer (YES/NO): NO